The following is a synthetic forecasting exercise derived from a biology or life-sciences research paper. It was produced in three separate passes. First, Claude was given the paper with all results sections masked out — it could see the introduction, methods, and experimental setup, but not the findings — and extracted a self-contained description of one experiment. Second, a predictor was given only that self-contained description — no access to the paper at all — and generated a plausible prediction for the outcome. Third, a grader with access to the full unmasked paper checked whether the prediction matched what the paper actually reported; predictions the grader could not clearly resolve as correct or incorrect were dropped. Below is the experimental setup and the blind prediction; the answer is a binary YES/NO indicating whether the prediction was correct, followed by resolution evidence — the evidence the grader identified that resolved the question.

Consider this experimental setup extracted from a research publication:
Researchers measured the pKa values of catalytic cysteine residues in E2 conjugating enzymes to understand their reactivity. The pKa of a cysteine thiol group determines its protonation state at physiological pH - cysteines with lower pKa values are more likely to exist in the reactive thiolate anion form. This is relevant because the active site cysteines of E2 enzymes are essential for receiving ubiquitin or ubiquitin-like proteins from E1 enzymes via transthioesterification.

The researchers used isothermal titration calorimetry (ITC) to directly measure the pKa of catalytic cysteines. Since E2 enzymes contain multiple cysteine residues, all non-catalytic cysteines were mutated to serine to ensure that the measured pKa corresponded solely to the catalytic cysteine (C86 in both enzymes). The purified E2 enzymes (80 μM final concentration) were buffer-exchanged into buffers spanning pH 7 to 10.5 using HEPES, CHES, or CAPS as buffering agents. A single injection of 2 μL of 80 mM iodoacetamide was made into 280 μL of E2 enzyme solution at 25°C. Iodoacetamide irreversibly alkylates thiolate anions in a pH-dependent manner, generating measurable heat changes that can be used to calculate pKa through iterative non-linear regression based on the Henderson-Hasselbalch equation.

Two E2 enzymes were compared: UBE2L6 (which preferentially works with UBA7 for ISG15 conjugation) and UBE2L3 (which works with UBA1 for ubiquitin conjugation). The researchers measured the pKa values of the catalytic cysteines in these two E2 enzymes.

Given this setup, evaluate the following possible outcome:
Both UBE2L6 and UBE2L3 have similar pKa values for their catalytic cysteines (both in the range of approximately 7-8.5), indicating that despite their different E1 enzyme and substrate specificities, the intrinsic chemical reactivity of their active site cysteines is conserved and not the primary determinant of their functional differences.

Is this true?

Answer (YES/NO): NO